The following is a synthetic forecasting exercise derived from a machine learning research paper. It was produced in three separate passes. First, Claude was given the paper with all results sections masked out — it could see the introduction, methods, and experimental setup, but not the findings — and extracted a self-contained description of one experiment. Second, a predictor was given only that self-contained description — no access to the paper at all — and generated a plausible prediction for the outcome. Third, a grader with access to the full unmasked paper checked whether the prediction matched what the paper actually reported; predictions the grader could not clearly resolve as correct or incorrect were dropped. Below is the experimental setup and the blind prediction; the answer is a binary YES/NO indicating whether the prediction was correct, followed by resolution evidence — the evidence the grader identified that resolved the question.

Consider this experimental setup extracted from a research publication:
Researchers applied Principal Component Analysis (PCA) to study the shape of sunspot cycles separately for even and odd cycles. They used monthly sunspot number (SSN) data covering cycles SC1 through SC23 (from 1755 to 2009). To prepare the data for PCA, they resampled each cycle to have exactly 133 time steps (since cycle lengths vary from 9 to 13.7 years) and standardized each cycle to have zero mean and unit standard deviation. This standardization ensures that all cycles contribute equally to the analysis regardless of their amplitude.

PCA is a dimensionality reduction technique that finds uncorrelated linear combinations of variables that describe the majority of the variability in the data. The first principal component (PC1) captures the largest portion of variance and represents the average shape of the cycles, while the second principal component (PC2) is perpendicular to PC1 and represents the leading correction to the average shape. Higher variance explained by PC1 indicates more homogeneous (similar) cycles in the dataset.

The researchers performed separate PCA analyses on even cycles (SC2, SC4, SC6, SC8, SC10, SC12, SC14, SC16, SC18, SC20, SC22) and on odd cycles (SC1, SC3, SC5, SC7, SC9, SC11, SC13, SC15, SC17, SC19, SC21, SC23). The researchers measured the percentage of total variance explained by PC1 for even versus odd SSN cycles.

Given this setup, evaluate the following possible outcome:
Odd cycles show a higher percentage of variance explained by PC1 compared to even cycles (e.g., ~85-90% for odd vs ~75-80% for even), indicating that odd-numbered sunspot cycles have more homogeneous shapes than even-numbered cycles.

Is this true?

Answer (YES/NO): NO